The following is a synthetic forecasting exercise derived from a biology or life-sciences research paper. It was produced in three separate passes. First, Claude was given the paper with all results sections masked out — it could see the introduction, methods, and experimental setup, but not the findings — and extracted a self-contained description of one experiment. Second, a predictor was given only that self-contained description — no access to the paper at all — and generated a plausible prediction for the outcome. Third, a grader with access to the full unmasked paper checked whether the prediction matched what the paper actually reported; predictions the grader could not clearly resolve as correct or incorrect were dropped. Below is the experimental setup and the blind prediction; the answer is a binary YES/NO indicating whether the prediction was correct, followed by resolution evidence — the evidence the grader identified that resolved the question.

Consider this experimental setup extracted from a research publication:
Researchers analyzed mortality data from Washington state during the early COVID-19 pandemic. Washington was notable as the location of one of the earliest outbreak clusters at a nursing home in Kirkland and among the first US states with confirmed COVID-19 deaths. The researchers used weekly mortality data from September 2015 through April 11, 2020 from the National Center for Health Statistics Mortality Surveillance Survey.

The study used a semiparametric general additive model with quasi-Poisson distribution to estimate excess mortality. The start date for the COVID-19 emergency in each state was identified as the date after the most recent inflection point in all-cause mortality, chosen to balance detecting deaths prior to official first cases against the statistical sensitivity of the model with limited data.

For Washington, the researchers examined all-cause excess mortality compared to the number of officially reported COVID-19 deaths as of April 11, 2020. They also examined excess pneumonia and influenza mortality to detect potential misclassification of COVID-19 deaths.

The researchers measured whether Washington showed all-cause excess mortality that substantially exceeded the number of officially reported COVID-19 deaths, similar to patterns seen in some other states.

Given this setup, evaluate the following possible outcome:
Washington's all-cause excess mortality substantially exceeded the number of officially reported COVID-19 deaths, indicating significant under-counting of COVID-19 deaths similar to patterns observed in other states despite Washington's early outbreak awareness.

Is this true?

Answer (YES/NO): NO